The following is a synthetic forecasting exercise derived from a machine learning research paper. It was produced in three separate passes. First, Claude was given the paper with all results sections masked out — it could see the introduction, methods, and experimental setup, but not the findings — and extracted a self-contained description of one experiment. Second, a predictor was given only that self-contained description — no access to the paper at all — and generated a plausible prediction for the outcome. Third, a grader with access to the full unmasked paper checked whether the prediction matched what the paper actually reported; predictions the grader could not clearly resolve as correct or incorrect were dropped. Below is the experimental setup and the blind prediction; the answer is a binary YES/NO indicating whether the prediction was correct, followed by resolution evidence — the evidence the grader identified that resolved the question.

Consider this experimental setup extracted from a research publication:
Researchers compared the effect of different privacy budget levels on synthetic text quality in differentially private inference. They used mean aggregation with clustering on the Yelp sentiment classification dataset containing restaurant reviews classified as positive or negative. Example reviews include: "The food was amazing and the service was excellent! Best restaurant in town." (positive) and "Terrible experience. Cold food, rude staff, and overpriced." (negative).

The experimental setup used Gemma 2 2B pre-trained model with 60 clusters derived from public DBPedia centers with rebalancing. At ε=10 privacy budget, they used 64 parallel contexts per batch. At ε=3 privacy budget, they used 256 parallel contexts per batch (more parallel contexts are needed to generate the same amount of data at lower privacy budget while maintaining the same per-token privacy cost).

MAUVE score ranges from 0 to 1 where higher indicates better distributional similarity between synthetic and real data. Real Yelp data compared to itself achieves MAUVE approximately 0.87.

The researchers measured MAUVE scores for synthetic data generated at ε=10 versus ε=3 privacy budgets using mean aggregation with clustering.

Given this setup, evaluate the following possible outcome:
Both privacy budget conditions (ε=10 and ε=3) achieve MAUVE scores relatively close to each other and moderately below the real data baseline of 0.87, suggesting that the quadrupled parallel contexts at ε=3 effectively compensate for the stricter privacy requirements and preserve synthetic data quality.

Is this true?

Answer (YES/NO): NO